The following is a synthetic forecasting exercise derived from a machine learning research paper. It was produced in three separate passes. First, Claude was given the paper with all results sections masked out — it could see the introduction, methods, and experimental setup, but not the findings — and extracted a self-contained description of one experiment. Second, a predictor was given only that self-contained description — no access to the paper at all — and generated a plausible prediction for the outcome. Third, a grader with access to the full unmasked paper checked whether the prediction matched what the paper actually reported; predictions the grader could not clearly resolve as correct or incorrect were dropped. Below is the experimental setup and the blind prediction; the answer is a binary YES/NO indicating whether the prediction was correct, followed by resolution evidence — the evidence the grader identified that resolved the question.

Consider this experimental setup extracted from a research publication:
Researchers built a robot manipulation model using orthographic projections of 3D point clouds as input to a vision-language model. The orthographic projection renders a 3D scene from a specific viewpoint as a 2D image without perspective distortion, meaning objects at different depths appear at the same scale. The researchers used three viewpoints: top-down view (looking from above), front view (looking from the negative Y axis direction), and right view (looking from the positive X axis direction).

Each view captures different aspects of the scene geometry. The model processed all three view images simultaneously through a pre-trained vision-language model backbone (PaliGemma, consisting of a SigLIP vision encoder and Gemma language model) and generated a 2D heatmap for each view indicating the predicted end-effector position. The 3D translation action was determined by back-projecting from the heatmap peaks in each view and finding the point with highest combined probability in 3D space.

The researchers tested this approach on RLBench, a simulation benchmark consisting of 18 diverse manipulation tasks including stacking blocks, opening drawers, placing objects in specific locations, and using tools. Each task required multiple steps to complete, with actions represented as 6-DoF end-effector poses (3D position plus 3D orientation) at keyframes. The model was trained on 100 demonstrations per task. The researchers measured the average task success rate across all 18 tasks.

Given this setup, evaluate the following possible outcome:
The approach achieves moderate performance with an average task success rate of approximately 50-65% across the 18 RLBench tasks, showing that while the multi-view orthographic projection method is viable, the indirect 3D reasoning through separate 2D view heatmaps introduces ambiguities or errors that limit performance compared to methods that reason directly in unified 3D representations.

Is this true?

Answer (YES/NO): NO